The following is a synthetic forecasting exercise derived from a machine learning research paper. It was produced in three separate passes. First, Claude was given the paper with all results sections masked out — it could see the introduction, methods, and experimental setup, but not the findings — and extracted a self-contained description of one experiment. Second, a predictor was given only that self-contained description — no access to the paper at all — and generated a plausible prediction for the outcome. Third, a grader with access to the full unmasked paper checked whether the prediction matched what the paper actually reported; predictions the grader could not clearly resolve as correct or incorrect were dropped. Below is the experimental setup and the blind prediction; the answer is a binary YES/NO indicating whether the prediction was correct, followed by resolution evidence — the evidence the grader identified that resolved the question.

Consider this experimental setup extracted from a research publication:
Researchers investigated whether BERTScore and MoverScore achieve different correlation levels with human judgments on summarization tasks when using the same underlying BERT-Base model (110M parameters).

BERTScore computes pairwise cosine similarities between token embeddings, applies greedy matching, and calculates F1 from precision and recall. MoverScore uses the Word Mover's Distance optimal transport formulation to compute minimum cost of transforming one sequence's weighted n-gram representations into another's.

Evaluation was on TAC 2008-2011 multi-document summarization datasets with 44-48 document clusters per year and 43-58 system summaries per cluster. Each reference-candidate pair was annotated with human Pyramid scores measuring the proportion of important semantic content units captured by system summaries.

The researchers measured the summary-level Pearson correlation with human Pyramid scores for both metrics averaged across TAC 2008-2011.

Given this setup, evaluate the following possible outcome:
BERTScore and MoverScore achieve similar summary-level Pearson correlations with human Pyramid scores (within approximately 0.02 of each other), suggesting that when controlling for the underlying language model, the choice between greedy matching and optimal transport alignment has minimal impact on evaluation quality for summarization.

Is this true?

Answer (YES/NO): NO